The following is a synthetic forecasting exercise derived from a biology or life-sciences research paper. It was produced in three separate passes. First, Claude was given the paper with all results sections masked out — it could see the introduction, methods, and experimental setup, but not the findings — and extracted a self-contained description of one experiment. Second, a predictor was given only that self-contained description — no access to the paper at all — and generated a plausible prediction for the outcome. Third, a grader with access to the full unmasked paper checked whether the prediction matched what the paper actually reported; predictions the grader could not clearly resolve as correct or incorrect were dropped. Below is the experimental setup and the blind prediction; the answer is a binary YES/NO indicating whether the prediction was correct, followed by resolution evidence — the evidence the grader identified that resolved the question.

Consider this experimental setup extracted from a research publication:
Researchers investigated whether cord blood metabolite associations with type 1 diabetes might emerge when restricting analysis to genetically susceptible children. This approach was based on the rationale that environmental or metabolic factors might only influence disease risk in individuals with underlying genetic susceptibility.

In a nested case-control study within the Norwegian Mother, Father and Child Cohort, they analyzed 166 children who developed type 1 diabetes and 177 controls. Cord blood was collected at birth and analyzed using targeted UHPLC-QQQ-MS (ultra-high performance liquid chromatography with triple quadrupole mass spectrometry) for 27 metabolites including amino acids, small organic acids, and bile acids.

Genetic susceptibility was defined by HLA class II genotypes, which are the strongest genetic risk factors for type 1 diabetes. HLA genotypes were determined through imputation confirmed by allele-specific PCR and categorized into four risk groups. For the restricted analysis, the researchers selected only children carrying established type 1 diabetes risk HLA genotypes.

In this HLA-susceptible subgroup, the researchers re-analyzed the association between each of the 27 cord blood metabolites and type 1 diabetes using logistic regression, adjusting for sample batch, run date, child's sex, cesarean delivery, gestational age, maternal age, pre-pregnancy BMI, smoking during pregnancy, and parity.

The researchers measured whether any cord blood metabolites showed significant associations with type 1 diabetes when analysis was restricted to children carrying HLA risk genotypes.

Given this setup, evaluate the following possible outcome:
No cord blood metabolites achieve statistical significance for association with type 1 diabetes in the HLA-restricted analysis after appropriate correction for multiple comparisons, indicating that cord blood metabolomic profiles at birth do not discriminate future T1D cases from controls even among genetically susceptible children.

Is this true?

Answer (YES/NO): YES